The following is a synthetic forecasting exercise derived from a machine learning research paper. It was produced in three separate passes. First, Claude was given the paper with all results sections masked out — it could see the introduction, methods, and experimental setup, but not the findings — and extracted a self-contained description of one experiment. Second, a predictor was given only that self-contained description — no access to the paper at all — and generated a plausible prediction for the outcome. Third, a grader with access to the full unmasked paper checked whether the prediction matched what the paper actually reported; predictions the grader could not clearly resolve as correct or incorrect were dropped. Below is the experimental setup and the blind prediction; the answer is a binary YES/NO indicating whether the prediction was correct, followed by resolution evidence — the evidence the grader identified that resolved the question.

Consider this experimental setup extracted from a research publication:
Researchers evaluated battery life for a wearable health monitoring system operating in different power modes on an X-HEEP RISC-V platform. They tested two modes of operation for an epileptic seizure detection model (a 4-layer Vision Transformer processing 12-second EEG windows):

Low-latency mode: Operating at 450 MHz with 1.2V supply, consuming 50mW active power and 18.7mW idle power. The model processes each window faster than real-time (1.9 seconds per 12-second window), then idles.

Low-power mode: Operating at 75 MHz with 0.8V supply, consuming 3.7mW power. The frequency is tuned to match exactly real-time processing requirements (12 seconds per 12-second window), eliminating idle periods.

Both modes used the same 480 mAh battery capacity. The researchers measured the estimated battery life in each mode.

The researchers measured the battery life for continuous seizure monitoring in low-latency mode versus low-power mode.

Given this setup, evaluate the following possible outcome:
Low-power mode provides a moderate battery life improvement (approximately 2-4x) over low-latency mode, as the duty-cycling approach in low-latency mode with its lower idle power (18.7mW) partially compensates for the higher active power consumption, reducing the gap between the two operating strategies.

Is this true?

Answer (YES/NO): NO